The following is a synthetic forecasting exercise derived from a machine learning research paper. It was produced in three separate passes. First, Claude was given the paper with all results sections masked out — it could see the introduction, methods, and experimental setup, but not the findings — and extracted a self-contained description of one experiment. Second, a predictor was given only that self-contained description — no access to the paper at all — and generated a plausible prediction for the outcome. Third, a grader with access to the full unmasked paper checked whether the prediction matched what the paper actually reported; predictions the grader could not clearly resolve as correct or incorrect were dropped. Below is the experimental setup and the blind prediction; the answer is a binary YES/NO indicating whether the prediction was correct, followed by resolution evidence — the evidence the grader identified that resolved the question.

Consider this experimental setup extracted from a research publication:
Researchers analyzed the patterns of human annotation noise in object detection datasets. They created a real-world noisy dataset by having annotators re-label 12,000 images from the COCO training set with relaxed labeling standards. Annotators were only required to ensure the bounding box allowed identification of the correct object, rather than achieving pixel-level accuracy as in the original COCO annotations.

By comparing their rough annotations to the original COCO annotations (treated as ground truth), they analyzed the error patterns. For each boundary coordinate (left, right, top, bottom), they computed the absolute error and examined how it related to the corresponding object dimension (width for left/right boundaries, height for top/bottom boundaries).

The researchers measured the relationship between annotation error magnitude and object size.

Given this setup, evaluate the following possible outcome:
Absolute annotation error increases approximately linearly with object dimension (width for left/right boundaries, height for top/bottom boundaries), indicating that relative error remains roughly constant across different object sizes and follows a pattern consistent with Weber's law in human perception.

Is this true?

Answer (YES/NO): YES